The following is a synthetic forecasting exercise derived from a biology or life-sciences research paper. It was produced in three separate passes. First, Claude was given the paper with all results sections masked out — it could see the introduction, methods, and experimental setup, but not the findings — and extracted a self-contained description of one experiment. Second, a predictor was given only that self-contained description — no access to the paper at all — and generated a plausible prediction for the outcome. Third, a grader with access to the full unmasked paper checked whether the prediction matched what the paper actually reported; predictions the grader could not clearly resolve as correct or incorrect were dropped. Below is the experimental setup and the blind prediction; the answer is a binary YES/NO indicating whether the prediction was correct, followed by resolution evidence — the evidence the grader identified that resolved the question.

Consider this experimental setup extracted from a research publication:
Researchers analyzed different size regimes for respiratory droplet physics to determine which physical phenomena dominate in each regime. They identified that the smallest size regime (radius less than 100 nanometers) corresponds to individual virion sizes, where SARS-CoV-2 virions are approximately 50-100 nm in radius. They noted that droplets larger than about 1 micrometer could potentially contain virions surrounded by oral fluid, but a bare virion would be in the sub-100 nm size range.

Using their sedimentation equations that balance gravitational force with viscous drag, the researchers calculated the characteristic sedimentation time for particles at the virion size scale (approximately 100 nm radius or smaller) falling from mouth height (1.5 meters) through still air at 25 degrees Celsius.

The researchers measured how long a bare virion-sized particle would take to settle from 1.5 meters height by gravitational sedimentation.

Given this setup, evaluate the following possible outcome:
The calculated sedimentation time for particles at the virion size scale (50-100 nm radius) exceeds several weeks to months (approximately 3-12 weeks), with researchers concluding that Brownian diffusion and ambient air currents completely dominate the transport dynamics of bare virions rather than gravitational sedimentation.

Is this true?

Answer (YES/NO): NO